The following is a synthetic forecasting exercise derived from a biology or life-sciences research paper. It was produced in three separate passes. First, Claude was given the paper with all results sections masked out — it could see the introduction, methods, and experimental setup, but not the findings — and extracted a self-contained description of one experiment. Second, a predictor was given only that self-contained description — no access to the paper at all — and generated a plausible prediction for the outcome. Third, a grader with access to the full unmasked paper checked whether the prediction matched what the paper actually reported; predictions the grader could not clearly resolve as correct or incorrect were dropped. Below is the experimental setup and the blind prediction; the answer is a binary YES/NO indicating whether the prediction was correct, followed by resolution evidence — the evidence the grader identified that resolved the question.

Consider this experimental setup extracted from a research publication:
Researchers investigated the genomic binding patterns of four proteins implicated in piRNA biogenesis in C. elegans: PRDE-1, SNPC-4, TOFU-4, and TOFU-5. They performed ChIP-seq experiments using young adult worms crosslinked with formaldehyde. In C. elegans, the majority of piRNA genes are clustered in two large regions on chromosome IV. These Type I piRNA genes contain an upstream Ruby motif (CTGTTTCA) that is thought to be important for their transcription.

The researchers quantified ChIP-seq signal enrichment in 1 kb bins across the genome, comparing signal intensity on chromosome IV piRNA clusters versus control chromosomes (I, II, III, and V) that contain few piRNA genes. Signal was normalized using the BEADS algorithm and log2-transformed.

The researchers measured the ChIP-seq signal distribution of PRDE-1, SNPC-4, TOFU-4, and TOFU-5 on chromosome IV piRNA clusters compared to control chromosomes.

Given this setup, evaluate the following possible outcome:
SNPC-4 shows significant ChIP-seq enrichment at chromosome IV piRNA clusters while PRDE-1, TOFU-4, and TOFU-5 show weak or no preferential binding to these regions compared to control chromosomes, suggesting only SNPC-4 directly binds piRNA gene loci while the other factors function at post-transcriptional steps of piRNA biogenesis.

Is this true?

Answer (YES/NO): NO